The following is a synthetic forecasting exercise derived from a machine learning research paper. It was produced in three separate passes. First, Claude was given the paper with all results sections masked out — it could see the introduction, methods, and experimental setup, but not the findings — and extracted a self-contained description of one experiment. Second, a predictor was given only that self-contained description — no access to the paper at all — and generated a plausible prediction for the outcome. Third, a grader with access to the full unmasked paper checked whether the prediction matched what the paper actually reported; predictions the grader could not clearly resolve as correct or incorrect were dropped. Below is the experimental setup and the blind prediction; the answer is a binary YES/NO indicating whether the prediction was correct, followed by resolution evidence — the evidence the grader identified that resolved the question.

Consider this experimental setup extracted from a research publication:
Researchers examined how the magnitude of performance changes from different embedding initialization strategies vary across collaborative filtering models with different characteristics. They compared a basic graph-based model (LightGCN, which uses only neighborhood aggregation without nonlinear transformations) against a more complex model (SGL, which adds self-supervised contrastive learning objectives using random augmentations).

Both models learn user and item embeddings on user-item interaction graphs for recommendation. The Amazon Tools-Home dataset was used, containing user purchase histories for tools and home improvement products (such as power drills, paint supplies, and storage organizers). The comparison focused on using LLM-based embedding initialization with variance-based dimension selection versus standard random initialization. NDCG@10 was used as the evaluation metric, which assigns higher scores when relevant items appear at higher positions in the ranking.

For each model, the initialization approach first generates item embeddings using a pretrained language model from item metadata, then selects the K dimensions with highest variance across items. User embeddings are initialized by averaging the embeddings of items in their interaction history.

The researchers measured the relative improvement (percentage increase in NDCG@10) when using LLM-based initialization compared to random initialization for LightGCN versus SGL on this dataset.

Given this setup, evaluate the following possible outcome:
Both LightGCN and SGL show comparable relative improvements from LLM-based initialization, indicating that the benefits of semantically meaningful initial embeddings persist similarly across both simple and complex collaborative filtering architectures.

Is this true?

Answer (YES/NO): NO